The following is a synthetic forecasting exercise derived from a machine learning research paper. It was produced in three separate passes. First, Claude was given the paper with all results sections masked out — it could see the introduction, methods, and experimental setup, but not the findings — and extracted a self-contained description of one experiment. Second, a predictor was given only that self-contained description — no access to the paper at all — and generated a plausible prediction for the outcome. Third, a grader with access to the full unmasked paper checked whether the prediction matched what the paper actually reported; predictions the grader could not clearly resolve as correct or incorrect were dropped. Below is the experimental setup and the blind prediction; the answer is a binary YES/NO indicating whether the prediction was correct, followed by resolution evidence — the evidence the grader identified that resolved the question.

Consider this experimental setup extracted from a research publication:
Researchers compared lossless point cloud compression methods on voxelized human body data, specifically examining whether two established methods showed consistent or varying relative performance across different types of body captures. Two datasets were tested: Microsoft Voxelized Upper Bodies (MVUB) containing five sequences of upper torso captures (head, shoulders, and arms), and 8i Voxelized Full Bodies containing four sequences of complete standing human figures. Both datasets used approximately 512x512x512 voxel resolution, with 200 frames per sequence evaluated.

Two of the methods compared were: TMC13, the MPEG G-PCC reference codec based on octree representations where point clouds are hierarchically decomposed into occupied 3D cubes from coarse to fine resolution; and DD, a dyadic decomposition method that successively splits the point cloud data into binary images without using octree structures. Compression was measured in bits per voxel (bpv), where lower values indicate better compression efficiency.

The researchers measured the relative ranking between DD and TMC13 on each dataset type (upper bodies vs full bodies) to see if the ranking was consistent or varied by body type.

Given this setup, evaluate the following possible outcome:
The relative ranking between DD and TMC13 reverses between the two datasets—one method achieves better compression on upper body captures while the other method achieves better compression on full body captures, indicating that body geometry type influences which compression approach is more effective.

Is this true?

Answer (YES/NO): NO